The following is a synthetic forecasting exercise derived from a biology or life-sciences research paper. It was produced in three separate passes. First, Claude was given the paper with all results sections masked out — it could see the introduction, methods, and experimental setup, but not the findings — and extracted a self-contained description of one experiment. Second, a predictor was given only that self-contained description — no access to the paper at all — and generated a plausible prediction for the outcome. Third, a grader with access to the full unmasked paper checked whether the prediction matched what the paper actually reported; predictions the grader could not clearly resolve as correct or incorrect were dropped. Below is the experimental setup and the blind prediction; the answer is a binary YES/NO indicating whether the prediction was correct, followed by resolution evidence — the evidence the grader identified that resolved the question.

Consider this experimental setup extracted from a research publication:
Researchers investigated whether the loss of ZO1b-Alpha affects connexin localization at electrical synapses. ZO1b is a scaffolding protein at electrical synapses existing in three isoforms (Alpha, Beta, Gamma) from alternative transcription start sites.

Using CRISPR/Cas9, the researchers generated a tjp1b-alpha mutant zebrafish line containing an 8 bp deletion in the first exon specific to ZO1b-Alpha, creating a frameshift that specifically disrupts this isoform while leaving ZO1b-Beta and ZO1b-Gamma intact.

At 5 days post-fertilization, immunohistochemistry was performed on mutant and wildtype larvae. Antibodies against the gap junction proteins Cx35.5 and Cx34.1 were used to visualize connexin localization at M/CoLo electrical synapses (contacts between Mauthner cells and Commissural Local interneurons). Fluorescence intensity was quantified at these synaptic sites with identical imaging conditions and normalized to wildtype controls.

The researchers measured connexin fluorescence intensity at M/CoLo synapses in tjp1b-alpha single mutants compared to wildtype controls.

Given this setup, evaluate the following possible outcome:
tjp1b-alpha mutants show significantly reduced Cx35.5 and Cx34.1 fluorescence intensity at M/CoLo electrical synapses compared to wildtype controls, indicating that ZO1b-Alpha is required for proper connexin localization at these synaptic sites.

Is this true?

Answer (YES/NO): NO